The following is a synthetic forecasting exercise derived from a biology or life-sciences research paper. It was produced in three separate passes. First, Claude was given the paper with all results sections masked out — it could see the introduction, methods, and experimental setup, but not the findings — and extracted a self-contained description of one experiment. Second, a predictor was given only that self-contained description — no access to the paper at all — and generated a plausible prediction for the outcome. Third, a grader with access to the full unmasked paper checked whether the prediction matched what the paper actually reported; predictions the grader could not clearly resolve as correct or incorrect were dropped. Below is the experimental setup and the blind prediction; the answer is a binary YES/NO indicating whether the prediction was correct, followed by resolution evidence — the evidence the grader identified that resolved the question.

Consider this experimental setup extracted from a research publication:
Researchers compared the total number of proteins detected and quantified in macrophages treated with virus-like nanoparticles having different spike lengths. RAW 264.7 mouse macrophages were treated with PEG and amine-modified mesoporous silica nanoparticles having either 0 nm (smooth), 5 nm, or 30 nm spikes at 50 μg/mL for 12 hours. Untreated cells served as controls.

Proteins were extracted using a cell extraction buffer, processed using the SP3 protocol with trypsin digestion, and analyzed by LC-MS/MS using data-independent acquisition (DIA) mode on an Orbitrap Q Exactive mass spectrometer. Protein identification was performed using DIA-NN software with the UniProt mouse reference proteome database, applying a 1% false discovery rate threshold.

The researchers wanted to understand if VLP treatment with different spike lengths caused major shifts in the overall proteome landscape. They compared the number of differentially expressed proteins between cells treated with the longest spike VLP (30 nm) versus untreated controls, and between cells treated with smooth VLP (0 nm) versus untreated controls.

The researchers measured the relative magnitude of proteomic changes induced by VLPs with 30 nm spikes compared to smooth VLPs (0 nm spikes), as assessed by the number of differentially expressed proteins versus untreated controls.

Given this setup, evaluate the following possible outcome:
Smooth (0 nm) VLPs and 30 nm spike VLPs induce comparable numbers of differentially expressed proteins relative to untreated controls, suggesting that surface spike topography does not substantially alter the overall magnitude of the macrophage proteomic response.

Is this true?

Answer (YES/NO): NO